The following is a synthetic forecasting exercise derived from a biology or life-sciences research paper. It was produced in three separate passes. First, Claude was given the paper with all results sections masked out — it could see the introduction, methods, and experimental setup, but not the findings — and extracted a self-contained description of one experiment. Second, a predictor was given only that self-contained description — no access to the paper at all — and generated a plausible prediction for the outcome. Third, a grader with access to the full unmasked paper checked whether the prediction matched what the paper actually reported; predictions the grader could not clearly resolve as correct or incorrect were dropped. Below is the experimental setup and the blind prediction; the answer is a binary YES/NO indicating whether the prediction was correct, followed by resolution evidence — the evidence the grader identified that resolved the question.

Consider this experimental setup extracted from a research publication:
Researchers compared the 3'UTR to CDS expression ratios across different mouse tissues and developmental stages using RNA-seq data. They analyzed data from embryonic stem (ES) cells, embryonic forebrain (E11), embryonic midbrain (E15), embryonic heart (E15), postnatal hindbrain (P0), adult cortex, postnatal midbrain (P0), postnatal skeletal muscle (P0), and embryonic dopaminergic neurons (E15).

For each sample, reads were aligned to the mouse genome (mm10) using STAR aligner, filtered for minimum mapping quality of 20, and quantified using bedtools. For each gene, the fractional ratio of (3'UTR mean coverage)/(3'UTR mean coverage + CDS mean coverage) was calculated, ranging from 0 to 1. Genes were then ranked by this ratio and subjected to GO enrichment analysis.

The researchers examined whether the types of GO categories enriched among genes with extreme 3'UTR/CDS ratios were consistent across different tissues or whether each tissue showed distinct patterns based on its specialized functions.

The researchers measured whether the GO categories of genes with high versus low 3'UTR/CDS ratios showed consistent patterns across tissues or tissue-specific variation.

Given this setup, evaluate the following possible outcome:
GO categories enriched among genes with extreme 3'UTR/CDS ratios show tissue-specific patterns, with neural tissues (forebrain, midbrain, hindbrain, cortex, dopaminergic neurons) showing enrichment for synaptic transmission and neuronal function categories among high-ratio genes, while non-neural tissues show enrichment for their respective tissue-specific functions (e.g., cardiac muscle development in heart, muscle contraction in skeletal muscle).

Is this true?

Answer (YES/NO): NO